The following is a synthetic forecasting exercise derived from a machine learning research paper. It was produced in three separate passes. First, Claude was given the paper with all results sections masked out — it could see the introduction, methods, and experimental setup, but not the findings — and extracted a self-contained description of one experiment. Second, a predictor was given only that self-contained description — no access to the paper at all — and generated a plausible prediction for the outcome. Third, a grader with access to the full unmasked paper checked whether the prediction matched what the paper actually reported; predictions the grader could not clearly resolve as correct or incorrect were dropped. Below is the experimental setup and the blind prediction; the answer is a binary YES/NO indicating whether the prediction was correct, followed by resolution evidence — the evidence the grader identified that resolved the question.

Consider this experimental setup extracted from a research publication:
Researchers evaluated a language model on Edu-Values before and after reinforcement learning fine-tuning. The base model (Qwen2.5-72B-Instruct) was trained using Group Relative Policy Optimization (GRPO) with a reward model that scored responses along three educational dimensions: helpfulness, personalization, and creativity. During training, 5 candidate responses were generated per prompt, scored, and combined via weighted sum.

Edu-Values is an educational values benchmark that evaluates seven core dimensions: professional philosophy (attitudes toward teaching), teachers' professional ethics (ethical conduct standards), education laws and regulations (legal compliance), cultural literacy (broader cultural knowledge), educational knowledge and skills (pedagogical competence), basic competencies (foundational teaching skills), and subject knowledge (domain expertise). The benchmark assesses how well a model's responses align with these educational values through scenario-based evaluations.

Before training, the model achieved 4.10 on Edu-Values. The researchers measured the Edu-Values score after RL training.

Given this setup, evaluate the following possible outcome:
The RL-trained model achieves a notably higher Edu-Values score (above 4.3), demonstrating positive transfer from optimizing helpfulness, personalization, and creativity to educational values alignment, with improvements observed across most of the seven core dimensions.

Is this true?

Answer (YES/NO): NO